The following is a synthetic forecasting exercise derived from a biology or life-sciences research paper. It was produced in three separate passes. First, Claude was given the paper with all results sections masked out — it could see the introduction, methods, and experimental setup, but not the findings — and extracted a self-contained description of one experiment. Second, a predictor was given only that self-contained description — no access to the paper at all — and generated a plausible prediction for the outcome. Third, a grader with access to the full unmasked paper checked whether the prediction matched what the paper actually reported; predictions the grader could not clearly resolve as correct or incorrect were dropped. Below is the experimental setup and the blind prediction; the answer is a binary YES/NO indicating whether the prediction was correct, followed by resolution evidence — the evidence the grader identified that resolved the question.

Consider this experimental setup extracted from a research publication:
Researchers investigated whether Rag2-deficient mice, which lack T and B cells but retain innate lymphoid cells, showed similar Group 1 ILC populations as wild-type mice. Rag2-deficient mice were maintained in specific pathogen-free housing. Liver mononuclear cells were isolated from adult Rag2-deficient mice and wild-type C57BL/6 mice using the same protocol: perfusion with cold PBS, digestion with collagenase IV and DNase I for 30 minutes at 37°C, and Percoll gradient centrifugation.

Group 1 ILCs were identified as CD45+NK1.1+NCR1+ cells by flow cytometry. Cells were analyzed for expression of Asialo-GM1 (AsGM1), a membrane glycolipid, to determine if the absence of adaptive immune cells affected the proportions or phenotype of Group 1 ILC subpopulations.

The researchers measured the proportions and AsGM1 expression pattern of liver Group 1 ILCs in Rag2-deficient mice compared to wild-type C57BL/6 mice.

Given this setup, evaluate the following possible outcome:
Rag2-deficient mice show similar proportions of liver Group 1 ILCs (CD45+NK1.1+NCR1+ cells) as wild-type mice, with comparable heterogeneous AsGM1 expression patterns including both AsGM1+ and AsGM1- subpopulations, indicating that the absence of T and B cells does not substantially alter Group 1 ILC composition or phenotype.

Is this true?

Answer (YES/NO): NO